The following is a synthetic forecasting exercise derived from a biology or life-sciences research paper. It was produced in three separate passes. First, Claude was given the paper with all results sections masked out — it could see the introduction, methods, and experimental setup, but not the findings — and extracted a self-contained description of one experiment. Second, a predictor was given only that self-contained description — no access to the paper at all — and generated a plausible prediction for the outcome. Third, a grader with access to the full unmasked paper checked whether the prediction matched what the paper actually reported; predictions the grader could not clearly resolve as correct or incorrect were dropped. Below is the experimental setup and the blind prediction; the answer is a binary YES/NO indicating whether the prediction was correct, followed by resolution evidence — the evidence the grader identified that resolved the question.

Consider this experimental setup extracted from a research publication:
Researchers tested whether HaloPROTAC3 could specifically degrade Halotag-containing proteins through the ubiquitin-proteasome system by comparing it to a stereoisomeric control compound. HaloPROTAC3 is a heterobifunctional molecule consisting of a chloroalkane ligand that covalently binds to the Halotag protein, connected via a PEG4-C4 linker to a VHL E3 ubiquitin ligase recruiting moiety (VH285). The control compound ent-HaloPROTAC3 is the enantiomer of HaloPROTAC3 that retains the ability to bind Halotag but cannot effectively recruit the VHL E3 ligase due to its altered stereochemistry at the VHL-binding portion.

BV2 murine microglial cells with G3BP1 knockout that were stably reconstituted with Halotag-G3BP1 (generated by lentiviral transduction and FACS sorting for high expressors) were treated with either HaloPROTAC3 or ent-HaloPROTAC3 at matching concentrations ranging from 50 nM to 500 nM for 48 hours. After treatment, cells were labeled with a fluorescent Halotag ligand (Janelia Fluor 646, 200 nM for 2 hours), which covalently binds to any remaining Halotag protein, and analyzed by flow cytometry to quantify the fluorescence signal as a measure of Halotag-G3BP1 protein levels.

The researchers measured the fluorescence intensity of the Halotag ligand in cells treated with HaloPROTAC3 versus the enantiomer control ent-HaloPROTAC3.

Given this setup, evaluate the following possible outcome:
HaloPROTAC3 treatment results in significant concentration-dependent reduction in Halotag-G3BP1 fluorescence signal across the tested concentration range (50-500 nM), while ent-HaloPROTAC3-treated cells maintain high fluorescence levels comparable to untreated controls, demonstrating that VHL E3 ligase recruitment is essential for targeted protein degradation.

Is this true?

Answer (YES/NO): NO